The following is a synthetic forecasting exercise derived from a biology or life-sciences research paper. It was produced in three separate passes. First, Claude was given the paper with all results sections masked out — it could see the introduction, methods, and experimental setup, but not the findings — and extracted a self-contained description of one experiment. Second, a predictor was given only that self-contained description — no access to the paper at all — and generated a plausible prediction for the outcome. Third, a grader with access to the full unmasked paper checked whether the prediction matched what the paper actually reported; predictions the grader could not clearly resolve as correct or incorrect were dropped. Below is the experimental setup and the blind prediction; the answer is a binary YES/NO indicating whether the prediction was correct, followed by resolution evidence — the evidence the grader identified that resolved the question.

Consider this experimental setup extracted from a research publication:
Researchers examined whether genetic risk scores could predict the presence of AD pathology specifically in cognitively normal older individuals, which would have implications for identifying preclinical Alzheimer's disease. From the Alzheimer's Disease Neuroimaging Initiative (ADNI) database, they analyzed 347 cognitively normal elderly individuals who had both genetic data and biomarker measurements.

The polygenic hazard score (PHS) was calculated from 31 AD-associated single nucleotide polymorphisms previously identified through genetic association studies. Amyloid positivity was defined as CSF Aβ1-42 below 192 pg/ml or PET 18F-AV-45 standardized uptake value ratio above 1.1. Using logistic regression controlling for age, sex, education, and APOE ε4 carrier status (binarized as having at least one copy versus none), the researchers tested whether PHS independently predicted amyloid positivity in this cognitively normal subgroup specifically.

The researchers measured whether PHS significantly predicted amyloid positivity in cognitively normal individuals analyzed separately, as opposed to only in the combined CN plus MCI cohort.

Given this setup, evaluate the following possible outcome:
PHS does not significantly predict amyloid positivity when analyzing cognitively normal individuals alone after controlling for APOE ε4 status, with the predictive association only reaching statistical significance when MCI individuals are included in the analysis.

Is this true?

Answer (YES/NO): NO